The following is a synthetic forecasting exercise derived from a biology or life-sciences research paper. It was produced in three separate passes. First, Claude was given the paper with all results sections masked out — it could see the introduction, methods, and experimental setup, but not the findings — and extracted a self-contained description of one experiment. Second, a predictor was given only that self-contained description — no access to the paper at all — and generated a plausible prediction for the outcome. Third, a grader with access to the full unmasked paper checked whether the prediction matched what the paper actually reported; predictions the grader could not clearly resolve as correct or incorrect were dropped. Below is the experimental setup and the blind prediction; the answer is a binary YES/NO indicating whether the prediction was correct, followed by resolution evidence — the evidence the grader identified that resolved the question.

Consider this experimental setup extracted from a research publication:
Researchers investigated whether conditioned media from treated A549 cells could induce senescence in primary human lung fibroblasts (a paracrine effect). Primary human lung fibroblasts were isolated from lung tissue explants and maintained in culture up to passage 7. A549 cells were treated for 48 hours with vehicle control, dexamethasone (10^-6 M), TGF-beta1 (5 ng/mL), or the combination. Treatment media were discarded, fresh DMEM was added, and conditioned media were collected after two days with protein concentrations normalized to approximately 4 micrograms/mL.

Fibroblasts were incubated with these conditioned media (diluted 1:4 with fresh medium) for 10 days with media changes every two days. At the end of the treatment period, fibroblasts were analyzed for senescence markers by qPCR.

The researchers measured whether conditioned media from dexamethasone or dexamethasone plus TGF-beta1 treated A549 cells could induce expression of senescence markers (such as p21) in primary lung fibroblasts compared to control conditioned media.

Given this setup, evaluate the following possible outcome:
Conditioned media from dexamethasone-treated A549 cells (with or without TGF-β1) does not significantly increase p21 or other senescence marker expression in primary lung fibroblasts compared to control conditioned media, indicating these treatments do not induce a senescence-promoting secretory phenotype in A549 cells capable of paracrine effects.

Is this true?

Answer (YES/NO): YES